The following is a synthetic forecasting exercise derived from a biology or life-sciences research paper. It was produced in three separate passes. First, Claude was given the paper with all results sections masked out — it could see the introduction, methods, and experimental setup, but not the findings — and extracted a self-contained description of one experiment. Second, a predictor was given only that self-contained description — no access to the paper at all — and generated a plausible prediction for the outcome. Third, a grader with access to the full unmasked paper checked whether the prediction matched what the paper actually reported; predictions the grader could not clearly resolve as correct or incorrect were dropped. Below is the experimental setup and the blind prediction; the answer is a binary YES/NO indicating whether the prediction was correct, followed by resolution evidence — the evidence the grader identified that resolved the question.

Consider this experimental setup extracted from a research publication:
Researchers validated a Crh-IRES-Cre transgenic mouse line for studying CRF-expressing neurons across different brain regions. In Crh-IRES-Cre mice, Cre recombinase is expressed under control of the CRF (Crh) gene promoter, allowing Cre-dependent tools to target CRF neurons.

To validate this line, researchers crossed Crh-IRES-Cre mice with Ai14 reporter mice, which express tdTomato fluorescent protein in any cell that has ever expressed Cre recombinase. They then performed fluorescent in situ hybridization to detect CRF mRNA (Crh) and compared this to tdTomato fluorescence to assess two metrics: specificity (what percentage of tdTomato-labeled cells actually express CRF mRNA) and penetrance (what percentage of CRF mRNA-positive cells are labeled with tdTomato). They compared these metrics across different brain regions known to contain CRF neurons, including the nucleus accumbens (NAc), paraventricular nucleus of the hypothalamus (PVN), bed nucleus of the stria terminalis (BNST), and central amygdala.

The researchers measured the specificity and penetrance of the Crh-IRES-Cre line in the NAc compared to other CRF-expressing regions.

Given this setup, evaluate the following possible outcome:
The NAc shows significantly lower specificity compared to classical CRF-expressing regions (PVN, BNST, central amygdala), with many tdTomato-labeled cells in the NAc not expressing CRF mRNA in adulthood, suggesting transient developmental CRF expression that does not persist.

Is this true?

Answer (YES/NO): NO